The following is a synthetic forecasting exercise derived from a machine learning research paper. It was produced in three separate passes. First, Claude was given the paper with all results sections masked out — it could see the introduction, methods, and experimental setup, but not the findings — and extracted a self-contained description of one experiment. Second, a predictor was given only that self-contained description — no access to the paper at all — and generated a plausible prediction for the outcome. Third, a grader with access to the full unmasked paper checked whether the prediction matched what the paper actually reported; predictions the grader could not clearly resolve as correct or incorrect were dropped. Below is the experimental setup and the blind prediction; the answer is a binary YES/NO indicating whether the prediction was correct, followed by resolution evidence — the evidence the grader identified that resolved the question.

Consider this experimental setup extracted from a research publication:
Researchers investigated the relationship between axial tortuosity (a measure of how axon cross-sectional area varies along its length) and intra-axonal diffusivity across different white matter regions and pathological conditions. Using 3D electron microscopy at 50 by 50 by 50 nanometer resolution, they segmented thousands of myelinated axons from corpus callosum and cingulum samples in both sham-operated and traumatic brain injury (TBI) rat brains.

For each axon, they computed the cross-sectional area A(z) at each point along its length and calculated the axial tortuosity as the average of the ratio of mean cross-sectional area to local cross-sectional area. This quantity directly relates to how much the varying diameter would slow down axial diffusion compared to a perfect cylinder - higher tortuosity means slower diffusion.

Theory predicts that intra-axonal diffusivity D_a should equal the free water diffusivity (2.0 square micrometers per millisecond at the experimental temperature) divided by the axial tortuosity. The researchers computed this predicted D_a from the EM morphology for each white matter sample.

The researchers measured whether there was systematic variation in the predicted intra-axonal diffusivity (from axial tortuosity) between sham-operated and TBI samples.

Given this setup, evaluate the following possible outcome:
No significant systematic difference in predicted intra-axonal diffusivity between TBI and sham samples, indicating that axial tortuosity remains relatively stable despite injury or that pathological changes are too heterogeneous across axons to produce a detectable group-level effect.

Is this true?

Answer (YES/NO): NO